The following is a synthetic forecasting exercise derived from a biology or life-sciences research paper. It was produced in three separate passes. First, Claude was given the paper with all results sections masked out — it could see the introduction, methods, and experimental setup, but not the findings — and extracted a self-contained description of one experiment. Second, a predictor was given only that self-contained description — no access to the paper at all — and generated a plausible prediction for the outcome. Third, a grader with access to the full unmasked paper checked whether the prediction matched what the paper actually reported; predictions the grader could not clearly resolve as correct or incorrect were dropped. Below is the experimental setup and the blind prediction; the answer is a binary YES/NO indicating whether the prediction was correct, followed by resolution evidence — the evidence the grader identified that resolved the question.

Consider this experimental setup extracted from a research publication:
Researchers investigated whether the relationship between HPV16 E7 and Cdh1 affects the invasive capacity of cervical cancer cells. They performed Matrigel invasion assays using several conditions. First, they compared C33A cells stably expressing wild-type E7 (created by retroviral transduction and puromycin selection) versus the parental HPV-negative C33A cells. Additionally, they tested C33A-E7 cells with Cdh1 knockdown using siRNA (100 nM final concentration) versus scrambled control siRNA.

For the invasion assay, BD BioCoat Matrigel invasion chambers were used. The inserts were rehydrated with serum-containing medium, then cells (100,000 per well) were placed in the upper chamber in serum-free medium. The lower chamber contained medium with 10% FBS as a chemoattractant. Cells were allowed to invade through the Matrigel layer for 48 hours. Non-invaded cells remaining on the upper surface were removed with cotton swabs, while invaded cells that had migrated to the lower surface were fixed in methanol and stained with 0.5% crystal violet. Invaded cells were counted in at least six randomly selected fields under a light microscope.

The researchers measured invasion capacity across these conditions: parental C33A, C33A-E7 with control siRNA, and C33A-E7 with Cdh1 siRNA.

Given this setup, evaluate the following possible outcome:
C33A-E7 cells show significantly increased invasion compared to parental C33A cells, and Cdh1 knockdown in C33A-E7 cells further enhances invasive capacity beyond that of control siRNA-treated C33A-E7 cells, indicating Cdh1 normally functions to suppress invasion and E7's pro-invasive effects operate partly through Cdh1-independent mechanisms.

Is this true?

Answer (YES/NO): NO